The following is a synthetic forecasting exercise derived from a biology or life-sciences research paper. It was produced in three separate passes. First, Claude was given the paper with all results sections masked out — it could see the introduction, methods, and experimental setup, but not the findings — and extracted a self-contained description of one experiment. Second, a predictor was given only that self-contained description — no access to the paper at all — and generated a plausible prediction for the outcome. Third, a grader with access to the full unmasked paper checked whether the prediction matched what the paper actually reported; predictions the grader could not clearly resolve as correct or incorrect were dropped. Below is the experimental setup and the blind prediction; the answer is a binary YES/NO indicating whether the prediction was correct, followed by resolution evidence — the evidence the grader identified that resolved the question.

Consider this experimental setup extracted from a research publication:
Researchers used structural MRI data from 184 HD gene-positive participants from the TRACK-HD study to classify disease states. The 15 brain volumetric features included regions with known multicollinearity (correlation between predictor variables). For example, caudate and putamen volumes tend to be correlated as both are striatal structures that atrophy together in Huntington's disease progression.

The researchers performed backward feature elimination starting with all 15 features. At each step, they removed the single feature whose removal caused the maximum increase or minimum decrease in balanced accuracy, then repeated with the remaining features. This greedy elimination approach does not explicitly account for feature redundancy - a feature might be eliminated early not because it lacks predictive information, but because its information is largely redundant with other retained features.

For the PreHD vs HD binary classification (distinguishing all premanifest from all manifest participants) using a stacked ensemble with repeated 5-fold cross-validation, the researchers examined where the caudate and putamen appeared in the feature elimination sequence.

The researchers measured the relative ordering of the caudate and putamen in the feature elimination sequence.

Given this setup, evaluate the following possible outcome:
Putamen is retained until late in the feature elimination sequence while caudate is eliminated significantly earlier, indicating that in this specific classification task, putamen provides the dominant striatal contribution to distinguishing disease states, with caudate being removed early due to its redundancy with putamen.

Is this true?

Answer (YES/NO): NO